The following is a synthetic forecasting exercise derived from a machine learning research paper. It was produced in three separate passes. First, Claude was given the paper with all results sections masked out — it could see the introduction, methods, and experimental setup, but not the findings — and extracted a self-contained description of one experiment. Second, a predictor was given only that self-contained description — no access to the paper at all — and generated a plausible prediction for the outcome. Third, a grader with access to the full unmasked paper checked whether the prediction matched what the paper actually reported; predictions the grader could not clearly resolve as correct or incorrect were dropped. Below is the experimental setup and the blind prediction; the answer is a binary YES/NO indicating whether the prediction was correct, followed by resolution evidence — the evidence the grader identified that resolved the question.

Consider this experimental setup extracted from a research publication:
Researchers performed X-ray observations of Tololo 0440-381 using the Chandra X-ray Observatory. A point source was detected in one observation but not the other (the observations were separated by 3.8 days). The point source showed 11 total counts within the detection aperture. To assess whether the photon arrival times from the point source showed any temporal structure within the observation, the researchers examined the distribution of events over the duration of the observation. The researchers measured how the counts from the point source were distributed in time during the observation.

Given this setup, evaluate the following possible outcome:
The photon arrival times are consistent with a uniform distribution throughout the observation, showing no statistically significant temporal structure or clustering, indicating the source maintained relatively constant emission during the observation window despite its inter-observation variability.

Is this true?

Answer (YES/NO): YES